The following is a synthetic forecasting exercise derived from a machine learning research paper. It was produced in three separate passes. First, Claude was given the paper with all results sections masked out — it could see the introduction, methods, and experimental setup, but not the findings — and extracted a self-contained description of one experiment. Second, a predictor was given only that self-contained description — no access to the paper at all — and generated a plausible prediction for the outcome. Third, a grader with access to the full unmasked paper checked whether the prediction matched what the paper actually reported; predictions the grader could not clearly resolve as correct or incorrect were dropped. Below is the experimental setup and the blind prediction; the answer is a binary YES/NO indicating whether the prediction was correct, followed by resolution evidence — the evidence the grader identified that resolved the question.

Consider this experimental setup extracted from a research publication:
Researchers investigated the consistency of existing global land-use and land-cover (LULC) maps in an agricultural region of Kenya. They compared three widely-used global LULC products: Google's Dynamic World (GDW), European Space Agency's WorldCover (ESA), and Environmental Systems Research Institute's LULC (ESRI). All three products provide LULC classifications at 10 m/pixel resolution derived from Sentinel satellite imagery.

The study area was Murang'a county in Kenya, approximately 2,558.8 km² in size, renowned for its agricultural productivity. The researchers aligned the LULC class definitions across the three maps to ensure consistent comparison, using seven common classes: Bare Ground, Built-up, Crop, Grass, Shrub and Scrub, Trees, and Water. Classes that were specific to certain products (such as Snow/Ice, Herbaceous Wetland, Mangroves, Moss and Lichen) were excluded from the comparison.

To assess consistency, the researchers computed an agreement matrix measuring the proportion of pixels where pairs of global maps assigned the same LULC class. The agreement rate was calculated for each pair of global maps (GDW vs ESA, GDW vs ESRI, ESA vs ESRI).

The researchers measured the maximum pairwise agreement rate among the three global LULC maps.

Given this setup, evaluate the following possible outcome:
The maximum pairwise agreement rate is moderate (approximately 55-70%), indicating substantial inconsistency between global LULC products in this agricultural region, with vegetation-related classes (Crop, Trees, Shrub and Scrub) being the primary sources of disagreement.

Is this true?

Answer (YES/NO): NO